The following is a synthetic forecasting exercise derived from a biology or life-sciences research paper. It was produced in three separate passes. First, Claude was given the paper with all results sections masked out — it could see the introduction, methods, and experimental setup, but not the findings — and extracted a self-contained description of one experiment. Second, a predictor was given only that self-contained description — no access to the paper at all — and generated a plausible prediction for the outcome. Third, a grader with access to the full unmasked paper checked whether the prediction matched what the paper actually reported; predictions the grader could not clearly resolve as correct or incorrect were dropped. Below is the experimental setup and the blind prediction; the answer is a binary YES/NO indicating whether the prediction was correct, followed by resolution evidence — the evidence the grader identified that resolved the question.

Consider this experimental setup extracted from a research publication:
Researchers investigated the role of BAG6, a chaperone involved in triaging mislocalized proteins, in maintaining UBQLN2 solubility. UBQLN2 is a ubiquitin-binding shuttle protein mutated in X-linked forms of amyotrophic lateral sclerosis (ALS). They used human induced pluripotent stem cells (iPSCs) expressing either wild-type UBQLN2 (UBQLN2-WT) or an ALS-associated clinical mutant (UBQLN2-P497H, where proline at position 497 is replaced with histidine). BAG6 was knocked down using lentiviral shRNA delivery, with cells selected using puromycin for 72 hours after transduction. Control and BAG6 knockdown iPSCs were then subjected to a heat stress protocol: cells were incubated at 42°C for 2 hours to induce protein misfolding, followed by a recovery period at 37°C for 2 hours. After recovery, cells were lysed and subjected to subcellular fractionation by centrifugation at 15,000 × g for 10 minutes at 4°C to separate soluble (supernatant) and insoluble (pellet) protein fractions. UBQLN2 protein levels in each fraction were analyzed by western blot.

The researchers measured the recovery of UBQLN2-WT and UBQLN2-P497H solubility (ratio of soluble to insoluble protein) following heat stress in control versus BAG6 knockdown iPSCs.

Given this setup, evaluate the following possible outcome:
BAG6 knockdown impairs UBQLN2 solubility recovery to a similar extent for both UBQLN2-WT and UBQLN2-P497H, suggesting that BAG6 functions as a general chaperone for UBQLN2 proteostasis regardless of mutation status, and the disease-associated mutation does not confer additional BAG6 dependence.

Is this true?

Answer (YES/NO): YES